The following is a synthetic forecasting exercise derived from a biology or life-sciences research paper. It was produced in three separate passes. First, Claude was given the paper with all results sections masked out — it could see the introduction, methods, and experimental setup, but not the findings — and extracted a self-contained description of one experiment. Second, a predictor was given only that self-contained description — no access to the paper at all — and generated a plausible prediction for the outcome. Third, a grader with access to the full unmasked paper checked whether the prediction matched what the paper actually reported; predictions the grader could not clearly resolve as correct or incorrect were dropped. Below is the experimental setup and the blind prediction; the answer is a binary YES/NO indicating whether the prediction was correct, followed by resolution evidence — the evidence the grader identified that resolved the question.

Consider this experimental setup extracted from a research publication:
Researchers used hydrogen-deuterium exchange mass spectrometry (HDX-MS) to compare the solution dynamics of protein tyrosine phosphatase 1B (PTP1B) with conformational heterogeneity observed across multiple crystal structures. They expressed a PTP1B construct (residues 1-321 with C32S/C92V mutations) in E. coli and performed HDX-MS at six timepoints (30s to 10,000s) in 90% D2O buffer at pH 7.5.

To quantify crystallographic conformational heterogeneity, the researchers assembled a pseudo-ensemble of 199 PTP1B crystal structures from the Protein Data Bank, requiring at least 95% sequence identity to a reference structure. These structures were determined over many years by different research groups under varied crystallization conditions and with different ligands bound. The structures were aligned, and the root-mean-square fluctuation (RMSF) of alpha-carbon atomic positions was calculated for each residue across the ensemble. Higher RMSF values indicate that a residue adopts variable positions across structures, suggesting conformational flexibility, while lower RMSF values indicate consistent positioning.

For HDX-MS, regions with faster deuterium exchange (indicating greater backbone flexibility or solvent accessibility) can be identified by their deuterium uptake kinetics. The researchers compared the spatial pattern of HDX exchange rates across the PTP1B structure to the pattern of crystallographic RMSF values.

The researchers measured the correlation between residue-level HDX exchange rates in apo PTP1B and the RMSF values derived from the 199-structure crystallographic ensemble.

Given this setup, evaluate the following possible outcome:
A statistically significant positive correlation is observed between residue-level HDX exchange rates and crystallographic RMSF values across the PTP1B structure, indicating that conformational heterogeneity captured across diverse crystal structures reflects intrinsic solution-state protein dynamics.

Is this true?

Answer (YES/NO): NO